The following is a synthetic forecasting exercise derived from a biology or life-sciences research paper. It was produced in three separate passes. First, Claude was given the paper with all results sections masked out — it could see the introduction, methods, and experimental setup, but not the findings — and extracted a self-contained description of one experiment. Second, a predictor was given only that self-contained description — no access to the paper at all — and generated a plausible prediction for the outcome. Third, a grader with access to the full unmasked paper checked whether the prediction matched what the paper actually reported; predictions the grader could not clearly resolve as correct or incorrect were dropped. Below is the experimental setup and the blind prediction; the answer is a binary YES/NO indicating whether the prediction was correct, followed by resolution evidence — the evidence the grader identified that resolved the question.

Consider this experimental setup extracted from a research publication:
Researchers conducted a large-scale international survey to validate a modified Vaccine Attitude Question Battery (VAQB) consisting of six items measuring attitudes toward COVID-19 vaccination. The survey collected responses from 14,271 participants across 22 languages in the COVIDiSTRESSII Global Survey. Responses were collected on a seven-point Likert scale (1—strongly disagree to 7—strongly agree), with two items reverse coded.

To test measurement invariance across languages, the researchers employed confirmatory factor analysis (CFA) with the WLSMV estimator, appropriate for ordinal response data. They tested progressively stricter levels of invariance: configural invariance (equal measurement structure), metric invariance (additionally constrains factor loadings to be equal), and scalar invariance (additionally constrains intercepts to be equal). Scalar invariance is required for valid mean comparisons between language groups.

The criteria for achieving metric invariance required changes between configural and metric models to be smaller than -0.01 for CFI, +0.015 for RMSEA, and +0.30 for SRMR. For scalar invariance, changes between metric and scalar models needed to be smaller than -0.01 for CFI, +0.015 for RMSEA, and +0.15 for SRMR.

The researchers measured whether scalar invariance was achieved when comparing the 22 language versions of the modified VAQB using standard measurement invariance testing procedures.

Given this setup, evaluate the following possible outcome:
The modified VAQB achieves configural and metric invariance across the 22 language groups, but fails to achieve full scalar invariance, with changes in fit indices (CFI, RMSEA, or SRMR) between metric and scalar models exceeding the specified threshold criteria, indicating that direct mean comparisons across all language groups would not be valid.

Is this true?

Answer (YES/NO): NO